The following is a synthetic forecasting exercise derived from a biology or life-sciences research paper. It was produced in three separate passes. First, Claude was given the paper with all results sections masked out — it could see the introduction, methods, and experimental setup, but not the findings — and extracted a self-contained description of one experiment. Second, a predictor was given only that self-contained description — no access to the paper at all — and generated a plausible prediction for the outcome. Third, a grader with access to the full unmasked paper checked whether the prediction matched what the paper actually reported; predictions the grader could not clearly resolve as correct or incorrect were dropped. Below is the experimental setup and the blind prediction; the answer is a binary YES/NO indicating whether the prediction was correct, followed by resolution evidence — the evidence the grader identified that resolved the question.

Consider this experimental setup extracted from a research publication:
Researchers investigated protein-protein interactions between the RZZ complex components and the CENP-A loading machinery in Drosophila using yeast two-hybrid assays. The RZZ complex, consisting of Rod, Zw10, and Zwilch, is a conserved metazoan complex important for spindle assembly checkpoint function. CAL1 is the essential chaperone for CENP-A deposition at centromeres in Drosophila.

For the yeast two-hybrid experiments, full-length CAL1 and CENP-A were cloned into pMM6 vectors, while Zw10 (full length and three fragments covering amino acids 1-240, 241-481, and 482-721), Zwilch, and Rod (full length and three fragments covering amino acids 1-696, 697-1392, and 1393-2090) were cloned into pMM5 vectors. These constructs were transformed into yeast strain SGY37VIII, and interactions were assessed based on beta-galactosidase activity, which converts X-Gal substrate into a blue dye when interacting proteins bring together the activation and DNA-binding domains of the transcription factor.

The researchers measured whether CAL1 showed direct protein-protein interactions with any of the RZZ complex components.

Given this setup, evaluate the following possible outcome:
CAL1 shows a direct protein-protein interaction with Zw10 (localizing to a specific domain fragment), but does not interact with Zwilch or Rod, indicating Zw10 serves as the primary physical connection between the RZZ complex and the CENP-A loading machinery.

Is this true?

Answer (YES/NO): YES